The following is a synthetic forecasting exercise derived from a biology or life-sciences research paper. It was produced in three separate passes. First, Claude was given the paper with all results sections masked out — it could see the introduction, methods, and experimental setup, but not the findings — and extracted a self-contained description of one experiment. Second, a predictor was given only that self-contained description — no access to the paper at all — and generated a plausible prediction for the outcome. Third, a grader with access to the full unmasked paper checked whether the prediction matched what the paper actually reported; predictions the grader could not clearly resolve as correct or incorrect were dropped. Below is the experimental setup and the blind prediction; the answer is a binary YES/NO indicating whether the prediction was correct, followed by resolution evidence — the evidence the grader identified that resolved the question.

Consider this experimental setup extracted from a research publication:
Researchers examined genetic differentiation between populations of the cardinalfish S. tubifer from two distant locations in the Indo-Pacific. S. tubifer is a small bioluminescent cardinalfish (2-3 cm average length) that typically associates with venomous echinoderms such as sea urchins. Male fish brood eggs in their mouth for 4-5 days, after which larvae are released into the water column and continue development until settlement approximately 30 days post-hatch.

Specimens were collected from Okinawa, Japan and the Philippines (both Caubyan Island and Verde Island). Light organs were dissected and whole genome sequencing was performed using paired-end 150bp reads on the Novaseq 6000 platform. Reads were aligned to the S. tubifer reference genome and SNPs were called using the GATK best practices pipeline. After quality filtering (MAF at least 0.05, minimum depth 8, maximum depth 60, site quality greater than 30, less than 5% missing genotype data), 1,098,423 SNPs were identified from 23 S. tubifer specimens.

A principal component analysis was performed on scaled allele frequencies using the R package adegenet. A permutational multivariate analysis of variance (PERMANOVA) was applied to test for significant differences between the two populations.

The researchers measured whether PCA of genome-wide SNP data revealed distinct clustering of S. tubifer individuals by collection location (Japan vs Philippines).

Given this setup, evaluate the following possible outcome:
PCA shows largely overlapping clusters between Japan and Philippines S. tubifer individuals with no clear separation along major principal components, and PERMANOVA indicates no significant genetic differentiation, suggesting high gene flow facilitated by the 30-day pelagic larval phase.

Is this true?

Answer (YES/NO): NO